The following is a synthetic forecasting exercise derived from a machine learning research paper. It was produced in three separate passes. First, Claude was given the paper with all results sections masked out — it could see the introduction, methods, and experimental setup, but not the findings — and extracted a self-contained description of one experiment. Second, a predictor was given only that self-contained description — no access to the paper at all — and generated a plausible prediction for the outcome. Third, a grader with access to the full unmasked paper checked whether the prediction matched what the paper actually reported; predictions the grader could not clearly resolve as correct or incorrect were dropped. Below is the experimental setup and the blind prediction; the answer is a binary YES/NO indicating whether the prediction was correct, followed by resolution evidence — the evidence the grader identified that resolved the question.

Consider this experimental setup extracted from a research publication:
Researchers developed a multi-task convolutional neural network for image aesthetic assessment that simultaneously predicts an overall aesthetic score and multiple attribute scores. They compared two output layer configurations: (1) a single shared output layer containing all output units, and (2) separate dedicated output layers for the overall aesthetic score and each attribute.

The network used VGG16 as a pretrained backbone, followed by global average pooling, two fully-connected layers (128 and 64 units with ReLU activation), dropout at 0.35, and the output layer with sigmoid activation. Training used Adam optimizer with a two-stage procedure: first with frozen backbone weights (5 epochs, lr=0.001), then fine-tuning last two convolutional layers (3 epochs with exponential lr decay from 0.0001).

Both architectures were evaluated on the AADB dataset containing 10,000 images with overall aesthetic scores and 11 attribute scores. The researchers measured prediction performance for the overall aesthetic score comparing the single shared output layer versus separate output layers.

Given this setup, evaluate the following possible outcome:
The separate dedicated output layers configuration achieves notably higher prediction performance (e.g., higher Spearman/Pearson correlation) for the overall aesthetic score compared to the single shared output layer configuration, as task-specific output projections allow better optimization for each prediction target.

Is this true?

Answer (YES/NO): NO